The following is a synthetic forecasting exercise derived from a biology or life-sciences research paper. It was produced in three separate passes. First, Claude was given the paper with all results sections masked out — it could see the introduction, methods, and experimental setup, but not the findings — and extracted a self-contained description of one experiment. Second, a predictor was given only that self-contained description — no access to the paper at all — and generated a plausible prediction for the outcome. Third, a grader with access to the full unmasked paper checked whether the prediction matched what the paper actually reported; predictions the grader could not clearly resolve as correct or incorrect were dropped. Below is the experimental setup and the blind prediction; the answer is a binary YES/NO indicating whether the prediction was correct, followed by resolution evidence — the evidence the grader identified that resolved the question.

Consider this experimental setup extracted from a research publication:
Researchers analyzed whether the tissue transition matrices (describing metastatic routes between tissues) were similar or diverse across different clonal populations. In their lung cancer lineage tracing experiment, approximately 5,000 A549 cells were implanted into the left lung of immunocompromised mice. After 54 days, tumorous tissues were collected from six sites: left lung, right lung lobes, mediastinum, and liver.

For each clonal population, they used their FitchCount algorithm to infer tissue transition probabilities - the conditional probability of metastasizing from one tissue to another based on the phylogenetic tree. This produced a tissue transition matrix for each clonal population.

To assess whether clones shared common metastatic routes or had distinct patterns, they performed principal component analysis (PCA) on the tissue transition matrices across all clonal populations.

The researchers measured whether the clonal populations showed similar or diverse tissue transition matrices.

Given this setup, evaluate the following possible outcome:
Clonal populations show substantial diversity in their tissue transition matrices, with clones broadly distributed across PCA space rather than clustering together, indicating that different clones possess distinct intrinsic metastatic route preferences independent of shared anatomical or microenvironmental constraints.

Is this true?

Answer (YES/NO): NO